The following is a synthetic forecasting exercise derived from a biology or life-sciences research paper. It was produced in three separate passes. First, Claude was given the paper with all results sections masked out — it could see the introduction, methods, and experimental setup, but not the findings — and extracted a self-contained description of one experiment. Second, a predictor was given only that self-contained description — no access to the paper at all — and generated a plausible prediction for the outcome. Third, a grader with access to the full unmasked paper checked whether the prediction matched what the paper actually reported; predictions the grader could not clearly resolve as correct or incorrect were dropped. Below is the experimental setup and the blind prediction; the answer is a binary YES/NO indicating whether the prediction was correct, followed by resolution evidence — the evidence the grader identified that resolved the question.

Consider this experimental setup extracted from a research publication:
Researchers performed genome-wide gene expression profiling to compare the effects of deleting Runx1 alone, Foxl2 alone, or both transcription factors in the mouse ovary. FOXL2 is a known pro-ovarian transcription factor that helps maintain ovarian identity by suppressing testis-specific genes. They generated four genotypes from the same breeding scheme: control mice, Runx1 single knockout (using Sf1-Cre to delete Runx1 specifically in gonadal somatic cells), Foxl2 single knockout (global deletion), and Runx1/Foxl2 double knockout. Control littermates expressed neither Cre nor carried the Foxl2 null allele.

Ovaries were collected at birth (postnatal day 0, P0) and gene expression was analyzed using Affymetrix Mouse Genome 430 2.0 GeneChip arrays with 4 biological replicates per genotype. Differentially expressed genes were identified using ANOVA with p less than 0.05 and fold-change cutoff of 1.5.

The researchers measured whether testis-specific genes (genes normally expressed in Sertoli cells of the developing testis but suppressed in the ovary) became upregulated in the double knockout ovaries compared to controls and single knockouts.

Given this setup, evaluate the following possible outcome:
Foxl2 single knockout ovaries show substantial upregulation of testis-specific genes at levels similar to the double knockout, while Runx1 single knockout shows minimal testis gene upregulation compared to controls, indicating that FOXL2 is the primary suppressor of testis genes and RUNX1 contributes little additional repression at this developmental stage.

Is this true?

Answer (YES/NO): NO